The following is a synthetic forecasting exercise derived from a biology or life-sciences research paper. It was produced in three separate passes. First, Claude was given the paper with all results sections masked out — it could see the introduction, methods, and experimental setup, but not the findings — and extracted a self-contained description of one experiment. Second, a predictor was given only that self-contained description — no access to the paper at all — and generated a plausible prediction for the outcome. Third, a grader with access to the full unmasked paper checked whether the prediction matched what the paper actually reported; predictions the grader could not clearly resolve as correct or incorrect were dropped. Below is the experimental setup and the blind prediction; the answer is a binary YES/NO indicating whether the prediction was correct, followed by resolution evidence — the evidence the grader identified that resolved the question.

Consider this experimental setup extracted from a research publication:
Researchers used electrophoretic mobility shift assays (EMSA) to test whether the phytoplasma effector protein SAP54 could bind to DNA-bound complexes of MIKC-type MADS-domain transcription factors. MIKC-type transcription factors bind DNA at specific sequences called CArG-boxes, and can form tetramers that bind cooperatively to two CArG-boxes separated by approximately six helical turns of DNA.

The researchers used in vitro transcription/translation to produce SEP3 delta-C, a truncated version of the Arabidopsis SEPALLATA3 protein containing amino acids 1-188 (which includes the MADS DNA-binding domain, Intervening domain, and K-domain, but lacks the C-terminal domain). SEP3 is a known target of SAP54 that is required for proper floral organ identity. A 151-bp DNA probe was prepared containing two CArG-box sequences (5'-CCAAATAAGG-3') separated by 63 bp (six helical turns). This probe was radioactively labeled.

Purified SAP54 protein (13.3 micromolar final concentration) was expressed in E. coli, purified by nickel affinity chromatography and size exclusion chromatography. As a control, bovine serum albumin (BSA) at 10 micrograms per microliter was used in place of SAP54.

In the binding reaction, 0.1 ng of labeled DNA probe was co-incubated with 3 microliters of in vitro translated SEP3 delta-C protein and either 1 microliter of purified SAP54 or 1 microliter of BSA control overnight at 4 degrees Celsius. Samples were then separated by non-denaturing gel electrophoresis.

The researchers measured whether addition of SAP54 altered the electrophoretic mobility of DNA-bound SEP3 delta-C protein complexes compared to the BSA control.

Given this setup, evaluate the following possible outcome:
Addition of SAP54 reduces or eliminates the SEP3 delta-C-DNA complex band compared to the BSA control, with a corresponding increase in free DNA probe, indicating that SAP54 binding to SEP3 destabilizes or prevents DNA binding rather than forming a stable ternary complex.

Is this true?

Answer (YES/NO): NO